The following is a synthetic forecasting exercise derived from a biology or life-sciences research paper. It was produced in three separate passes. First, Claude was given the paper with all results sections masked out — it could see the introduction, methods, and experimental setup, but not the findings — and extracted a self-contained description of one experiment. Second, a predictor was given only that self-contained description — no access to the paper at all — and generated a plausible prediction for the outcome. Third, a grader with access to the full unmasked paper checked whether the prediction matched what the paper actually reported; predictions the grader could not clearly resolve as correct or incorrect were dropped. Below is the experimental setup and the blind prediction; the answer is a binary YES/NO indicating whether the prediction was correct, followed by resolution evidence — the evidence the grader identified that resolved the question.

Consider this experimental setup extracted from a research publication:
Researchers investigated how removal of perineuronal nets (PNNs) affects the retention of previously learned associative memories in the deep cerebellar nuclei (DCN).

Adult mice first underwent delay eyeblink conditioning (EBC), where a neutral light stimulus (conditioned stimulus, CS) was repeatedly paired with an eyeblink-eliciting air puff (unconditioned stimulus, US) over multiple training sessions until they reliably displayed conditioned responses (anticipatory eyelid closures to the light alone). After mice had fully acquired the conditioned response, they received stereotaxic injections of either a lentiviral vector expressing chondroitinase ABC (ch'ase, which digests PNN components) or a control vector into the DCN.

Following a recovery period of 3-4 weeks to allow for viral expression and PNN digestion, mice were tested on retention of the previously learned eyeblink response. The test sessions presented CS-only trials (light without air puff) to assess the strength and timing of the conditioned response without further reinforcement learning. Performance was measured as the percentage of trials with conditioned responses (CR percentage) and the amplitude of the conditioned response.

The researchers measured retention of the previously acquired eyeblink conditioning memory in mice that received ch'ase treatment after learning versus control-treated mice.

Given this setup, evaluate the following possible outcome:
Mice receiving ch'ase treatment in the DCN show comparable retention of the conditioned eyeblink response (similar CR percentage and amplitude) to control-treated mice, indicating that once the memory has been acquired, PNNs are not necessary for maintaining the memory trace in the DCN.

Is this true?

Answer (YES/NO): NO